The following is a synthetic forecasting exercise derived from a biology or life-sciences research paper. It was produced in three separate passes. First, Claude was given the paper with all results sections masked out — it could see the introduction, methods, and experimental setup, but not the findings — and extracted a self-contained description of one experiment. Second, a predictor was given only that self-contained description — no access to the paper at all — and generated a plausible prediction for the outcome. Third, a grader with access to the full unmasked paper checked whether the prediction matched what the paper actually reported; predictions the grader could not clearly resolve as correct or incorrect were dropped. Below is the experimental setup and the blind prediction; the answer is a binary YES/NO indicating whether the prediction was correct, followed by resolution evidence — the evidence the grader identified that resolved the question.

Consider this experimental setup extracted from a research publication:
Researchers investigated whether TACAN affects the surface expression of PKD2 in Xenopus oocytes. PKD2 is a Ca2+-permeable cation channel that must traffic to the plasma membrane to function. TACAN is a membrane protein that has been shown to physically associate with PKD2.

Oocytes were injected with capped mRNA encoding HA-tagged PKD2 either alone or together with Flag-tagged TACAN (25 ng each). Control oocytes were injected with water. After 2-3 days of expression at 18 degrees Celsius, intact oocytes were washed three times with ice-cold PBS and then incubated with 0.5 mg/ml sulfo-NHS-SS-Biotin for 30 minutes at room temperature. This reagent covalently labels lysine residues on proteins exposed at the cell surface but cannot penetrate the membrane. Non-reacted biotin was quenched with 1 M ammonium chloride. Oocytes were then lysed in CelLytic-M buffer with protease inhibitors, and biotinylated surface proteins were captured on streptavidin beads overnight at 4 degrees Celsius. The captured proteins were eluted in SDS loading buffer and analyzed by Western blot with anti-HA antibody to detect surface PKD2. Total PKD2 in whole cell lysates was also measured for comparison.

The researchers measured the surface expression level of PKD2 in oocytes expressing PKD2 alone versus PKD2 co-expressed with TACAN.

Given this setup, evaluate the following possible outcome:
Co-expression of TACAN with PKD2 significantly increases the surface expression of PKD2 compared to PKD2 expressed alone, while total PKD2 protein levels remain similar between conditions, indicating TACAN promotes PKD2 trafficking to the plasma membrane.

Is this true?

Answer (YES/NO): NO